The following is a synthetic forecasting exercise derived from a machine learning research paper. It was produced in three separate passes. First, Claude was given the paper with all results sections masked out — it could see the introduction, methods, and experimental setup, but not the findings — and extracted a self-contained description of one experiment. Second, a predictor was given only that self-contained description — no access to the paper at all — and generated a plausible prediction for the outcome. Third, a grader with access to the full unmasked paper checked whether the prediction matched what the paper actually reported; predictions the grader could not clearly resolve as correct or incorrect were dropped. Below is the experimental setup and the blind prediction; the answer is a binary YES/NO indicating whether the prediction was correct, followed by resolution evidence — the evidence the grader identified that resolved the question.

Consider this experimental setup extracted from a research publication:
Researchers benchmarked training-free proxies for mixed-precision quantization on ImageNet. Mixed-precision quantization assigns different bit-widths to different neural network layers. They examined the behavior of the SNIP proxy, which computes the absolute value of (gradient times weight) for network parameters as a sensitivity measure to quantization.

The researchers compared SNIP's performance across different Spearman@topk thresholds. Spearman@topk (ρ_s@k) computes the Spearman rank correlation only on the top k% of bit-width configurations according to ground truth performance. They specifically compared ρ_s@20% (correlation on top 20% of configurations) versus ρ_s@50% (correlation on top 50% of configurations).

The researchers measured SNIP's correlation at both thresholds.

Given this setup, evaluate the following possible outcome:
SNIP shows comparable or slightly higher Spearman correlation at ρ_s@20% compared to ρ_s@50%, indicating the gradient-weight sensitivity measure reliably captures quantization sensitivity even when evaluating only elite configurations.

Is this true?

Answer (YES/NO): NO